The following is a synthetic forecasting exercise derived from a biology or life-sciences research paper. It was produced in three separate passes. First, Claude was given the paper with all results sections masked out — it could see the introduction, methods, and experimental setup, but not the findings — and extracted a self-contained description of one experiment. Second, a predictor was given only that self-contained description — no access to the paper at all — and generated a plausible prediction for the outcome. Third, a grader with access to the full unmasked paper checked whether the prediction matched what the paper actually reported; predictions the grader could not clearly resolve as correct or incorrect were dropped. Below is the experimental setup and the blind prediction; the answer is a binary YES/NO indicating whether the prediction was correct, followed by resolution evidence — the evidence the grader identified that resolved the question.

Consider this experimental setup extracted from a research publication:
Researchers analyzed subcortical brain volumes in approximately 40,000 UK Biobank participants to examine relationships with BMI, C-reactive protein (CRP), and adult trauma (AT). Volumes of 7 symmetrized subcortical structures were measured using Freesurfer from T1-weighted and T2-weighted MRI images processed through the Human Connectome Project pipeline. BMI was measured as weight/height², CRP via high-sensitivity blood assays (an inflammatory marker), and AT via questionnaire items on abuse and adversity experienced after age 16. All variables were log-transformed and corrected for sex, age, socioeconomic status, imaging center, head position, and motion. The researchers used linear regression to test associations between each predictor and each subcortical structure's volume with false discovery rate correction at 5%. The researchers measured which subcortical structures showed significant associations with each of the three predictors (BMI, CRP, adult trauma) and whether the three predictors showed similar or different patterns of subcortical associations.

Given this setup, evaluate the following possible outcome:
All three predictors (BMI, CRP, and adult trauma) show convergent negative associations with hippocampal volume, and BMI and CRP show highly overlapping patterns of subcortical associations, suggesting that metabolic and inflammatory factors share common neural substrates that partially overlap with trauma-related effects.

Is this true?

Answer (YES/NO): NO